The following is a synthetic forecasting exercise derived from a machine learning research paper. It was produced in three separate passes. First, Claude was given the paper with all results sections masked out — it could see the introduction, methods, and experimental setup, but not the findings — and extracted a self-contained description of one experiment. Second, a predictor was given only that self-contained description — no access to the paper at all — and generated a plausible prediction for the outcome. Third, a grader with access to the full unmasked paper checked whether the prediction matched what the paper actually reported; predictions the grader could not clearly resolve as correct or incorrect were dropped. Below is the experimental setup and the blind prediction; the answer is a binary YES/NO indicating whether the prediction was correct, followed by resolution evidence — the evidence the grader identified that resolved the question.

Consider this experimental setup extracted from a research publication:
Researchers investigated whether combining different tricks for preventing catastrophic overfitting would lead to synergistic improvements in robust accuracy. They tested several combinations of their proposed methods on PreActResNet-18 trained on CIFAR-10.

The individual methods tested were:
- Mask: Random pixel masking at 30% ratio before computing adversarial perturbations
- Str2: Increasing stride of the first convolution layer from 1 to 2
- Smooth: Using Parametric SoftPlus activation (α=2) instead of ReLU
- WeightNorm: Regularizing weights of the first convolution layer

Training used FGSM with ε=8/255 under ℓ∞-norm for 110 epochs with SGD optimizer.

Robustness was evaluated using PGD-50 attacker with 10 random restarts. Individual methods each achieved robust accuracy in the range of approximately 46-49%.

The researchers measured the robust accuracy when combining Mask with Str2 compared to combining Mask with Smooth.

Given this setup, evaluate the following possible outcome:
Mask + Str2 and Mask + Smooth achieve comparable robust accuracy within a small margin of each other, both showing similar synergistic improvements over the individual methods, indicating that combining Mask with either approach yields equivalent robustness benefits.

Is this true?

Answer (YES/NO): NO